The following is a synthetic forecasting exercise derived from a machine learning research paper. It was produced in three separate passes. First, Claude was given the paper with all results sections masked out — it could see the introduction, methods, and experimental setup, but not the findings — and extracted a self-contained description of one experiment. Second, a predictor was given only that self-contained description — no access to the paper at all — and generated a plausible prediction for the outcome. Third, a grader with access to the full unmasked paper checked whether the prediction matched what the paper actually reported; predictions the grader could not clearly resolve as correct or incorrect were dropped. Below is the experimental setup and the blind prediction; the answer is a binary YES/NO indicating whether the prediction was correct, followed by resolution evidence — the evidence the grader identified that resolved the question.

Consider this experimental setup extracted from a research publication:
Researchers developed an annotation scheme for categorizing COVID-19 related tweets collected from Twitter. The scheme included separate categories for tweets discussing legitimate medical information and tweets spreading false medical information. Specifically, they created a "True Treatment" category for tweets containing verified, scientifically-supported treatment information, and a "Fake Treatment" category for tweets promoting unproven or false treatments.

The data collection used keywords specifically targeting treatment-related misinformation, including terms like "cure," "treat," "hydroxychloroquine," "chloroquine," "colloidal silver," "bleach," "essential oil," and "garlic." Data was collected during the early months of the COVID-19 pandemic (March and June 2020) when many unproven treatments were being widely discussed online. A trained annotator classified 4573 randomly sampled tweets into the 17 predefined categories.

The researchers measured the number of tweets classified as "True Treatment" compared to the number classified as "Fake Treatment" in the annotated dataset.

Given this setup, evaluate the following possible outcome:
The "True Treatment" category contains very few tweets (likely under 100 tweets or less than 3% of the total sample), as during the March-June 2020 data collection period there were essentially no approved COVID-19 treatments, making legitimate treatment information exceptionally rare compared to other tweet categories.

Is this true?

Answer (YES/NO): YES